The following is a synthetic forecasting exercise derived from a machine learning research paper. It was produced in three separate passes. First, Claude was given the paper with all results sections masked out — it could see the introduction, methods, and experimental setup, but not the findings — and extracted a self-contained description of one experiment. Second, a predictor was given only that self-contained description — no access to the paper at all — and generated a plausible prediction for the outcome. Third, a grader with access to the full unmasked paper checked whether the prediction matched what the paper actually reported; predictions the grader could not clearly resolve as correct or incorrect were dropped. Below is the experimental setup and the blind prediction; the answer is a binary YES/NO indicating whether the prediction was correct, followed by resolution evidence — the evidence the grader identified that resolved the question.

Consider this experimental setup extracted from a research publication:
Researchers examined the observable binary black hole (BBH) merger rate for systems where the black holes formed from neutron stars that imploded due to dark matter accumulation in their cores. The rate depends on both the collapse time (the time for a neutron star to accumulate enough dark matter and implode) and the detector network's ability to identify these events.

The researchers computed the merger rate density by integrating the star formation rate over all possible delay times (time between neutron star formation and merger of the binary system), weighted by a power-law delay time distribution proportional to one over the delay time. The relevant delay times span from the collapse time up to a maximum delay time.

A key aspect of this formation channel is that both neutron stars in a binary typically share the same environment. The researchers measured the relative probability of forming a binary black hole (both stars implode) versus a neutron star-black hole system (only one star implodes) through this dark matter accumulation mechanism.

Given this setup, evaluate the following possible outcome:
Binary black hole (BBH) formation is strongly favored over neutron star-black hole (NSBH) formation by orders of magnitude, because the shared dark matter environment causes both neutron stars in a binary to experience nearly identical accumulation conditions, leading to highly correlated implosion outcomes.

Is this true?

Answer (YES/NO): YES